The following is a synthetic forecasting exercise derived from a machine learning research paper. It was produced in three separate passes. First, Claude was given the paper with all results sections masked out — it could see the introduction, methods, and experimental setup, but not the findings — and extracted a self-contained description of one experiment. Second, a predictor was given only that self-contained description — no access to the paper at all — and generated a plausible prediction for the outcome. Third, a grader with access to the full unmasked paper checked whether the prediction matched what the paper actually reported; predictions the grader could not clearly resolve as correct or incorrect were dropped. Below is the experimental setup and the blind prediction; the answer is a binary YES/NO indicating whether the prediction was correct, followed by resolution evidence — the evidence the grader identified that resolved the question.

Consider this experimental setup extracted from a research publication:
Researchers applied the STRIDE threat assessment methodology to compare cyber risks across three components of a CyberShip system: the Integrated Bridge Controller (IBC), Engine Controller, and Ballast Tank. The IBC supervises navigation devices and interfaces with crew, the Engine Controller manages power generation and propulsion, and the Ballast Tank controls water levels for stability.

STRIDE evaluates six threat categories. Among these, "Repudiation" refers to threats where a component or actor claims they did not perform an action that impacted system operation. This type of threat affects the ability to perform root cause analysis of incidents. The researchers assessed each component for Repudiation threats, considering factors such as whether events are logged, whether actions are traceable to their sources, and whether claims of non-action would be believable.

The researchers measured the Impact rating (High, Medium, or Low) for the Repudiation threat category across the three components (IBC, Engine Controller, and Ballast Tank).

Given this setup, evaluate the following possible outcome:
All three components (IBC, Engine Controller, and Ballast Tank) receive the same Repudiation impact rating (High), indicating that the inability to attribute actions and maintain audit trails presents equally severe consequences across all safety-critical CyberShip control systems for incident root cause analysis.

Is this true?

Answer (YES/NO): NO